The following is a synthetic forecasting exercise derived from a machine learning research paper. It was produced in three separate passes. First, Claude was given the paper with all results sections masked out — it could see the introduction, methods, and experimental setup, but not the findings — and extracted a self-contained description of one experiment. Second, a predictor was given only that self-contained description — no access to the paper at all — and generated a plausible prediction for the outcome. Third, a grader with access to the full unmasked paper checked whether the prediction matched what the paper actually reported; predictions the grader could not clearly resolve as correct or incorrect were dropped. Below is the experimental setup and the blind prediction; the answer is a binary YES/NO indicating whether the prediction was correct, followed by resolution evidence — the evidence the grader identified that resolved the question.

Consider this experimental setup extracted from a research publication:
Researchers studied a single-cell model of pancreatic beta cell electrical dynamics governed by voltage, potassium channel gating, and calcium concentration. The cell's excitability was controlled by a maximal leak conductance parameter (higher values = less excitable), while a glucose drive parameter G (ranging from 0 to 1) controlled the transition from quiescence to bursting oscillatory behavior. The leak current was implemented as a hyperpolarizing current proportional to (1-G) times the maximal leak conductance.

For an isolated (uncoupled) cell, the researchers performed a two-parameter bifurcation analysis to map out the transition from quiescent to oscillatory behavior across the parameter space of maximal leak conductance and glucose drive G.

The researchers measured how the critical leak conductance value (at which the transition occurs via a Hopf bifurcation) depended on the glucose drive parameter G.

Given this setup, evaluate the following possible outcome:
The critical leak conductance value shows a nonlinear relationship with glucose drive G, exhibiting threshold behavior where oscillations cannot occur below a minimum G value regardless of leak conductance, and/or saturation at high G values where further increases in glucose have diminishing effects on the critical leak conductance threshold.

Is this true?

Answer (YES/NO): NO